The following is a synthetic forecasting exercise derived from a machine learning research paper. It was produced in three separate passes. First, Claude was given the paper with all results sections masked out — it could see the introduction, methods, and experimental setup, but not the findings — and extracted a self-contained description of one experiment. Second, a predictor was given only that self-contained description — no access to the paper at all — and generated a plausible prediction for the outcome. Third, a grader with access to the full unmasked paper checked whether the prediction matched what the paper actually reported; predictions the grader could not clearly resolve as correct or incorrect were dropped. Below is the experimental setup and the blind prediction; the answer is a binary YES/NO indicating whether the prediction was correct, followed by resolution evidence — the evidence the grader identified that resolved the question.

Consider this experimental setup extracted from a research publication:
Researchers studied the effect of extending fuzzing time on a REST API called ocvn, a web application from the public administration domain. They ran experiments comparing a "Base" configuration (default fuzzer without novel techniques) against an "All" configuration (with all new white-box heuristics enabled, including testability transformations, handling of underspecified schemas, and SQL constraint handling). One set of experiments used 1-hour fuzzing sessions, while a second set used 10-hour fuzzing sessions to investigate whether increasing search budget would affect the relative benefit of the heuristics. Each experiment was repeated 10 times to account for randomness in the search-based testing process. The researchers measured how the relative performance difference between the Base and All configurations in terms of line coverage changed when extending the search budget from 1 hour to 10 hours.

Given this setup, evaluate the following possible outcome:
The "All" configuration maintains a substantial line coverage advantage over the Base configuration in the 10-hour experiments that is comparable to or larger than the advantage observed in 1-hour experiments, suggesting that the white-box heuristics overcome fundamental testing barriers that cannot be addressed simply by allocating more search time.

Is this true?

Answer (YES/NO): NO